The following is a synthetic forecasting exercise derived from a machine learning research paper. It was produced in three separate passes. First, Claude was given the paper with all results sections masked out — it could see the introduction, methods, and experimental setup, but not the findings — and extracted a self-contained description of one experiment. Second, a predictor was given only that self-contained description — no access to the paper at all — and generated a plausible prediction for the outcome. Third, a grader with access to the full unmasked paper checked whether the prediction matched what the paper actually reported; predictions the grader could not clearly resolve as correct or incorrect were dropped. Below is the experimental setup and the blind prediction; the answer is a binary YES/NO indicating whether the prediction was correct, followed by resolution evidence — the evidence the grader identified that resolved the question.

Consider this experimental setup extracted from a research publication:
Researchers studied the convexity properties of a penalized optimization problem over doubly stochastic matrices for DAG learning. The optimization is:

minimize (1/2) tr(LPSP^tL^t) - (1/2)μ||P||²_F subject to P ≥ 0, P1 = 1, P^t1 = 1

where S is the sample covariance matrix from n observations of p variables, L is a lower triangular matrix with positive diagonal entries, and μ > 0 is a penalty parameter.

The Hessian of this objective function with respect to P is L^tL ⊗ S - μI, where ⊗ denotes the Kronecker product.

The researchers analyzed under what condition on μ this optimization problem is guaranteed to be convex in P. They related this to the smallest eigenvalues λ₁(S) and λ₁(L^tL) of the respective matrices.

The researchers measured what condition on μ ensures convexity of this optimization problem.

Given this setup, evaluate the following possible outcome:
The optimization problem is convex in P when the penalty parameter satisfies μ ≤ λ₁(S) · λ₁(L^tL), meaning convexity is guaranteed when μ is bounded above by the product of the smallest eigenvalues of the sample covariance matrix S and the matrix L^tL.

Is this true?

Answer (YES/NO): YES